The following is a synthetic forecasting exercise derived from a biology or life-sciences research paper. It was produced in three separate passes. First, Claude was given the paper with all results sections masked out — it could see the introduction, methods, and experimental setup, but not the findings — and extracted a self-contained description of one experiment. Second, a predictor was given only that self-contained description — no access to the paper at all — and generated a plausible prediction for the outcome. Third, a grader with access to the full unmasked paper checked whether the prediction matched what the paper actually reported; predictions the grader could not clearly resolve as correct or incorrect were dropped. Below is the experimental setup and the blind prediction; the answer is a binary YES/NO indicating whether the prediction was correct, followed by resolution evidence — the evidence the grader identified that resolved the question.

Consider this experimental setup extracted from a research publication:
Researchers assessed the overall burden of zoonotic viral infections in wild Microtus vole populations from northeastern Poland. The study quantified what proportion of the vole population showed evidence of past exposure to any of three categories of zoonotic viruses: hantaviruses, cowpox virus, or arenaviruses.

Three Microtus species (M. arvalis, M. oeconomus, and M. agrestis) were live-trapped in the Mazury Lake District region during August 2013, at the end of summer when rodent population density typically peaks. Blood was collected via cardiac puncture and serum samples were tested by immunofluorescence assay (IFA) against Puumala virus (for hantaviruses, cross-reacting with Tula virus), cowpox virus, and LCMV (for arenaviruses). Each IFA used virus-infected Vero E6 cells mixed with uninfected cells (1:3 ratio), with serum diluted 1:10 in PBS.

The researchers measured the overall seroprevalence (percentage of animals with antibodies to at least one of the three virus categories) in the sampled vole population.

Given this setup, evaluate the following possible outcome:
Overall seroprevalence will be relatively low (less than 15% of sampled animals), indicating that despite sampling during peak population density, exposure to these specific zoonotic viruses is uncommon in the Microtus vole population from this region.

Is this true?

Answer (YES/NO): NO